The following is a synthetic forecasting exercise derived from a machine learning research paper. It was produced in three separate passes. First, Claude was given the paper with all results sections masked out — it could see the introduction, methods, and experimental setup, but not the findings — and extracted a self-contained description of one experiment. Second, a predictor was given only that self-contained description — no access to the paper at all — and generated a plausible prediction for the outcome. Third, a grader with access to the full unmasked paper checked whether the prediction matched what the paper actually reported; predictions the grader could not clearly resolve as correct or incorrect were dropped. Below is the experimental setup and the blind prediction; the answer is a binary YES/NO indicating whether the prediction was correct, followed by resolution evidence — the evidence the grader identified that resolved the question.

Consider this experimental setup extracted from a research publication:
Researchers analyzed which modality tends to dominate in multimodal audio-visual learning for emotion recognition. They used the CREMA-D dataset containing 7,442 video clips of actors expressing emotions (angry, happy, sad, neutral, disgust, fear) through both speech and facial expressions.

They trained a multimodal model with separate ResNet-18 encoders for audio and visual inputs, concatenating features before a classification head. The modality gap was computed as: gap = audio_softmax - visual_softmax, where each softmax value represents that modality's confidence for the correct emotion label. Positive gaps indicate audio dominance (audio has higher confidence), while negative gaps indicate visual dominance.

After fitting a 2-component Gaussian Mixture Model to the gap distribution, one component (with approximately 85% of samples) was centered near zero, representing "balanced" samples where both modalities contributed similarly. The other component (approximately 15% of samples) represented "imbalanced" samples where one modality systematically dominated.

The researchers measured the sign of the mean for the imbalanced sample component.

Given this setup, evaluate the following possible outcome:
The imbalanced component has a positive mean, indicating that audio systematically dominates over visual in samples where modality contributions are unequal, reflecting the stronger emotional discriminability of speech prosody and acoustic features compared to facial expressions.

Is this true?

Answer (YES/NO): YES